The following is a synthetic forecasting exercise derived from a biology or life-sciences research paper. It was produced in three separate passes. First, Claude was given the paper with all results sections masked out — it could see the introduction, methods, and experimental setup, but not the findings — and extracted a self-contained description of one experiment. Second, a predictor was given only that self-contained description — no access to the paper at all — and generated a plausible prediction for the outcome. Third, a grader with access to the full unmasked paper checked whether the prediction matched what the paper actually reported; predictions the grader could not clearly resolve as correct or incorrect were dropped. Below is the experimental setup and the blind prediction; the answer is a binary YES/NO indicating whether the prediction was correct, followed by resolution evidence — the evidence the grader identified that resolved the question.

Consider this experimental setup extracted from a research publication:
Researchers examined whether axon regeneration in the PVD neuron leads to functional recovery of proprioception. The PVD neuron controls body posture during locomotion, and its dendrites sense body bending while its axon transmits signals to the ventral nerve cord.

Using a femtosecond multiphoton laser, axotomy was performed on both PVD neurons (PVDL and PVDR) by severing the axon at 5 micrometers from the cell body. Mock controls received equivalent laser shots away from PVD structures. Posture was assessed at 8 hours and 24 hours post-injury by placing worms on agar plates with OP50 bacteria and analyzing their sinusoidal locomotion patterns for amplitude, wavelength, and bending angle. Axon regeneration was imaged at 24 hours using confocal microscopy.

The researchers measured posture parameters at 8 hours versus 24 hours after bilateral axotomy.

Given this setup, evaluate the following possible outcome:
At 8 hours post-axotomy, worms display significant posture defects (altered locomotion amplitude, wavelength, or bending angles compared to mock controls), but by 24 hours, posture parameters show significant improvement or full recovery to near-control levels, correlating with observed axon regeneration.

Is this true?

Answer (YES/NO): NO